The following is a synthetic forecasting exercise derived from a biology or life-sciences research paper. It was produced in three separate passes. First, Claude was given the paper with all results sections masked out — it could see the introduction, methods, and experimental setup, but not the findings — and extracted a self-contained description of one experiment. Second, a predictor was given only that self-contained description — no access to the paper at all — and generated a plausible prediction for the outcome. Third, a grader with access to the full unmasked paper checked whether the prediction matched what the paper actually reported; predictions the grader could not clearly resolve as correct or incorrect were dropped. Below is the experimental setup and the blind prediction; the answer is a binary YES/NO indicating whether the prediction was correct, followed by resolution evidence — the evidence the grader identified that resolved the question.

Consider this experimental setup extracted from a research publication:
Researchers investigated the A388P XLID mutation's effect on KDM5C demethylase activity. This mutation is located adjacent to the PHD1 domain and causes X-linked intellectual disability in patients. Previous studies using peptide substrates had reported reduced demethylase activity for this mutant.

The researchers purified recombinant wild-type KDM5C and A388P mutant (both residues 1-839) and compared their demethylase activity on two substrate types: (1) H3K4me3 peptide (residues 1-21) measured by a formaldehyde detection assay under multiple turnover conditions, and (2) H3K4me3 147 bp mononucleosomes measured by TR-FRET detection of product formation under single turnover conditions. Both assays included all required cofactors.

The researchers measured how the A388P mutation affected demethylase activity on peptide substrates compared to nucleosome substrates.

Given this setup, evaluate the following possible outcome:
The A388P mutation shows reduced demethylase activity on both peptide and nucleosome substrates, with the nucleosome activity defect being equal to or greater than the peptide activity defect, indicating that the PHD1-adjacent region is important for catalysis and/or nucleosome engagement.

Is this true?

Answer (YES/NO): YES